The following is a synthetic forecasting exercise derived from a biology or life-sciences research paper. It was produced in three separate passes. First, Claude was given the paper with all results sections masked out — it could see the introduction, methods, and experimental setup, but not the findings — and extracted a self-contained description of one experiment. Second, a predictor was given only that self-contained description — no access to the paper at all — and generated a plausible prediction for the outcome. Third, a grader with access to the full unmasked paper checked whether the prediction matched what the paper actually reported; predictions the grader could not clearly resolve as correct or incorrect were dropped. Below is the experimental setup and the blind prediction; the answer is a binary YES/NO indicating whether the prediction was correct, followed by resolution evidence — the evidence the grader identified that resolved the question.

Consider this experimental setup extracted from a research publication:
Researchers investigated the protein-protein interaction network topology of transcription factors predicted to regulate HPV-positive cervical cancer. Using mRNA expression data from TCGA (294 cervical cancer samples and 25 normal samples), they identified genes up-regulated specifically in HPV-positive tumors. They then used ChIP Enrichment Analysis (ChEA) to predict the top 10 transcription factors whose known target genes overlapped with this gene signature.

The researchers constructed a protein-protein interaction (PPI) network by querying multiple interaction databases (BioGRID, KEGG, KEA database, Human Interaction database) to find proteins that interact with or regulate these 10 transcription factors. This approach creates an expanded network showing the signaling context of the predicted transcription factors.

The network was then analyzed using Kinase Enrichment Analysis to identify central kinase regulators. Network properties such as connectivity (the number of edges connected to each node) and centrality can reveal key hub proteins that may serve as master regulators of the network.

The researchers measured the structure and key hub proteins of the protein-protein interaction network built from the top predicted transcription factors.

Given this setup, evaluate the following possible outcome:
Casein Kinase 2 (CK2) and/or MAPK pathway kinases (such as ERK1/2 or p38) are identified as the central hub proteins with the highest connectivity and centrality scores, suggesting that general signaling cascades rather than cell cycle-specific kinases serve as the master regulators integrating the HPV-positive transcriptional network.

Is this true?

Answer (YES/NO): NO